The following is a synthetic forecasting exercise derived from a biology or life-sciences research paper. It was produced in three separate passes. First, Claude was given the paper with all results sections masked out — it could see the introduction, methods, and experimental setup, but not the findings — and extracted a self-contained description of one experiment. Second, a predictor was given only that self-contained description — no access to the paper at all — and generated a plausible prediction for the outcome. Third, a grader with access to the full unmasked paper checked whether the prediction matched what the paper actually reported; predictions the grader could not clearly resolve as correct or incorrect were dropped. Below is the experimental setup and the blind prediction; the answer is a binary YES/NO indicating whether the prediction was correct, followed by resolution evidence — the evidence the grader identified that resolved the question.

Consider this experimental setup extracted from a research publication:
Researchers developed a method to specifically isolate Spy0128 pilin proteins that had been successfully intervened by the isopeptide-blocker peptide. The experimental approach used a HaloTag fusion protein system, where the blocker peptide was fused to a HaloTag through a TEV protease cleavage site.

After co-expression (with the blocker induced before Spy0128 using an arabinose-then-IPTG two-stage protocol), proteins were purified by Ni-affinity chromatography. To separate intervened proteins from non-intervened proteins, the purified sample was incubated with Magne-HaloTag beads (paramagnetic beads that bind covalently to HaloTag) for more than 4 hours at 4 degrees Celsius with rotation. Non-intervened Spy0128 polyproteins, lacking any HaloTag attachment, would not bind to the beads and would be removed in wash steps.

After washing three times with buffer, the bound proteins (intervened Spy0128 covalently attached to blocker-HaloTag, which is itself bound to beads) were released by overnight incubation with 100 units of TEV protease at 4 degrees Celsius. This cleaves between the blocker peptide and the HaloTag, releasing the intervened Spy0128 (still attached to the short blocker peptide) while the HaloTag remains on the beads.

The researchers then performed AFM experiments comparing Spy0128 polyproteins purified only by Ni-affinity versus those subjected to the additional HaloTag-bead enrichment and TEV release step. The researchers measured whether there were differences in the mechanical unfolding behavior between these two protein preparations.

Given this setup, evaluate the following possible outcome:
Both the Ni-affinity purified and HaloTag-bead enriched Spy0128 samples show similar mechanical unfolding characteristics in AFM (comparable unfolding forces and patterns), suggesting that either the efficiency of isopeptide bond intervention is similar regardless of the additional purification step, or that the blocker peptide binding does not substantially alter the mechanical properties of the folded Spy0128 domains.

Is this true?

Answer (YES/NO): NO